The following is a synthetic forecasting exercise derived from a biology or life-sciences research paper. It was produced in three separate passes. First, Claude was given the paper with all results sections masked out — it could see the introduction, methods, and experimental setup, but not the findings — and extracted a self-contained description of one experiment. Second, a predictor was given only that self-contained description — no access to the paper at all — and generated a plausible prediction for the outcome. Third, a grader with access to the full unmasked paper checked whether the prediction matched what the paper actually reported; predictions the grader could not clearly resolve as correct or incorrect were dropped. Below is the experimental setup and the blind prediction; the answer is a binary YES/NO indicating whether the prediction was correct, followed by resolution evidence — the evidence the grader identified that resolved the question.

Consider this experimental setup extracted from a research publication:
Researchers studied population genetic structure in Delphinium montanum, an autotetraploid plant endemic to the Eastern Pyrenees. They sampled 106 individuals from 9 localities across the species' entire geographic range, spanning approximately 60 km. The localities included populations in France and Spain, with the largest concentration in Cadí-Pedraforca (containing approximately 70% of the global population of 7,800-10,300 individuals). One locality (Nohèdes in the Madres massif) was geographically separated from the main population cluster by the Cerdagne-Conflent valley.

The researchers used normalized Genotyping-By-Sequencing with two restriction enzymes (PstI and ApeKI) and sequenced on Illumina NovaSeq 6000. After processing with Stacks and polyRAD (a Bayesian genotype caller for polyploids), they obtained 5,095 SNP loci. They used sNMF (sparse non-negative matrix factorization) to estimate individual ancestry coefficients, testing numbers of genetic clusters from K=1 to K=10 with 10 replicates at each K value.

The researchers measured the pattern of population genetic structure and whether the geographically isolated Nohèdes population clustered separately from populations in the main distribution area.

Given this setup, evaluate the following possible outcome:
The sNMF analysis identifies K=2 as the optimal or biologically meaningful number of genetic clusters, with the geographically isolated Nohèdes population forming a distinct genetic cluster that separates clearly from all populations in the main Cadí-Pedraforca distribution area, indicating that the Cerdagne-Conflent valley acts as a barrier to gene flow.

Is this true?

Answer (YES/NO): NO